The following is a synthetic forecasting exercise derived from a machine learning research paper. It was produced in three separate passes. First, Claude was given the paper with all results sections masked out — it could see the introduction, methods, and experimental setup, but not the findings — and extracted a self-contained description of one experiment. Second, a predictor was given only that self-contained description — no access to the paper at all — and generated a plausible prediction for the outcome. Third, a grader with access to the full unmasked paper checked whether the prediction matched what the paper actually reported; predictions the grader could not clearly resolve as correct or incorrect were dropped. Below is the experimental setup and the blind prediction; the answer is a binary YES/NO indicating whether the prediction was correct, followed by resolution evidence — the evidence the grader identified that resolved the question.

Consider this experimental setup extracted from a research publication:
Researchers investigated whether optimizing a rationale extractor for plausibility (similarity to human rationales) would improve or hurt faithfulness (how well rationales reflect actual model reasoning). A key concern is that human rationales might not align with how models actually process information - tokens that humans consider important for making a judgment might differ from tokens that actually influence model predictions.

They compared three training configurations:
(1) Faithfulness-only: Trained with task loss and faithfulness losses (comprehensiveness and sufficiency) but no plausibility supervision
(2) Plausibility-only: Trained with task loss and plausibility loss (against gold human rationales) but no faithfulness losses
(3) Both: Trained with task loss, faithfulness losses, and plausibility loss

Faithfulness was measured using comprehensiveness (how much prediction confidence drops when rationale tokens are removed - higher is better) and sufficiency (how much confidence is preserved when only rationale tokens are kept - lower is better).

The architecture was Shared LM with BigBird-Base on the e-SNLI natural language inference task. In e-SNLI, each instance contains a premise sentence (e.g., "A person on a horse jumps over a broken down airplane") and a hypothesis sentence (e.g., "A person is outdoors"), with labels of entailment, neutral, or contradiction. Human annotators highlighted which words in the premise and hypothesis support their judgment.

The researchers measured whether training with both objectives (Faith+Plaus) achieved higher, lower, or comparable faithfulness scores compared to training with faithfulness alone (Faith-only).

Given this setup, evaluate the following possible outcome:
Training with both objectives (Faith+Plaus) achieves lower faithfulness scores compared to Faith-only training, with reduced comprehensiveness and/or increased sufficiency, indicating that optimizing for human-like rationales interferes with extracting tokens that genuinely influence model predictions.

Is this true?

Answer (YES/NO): NO